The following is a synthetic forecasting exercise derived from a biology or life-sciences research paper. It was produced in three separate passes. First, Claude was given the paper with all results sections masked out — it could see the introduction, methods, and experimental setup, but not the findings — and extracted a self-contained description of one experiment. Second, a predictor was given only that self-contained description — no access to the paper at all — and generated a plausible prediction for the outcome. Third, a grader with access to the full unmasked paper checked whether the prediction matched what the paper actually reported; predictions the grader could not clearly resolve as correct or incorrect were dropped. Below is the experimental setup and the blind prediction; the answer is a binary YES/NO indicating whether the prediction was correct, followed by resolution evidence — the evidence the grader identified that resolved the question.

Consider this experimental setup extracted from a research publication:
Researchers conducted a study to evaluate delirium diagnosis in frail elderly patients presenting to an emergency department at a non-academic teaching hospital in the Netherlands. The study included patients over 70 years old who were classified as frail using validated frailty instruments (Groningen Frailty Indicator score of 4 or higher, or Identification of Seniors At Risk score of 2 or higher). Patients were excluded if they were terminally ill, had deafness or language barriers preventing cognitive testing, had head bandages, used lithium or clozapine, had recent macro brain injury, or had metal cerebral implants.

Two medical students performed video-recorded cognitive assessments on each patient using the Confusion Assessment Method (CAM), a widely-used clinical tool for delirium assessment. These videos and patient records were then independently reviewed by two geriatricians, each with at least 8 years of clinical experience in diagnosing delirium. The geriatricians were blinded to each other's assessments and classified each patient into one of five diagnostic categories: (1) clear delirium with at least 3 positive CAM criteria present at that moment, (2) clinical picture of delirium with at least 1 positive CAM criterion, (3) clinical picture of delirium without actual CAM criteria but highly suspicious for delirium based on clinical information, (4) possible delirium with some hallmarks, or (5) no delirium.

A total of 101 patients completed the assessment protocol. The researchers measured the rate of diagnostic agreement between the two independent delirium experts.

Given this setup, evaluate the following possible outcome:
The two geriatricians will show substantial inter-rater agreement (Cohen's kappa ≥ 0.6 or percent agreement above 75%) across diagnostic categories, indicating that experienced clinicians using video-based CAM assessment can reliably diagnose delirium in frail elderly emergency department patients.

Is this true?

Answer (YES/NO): NO